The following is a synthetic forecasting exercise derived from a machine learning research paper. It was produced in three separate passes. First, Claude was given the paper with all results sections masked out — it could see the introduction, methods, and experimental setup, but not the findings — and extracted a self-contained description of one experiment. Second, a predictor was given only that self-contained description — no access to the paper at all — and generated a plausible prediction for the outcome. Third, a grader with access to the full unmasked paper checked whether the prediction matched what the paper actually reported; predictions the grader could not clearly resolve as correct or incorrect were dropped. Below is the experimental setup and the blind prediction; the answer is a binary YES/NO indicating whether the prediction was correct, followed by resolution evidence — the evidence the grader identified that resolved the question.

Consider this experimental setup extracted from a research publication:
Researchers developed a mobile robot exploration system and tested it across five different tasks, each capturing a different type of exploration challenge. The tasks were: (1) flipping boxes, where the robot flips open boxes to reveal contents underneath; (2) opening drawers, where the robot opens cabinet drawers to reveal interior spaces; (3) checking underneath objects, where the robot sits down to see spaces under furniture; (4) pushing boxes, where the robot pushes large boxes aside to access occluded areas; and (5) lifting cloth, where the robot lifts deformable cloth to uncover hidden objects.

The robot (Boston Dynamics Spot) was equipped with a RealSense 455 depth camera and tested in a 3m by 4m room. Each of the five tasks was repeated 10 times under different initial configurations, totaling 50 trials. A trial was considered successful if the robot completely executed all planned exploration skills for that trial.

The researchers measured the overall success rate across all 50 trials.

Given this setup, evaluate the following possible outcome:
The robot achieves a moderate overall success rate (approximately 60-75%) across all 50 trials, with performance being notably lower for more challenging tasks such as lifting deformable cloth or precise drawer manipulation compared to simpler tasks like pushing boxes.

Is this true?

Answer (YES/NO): NO